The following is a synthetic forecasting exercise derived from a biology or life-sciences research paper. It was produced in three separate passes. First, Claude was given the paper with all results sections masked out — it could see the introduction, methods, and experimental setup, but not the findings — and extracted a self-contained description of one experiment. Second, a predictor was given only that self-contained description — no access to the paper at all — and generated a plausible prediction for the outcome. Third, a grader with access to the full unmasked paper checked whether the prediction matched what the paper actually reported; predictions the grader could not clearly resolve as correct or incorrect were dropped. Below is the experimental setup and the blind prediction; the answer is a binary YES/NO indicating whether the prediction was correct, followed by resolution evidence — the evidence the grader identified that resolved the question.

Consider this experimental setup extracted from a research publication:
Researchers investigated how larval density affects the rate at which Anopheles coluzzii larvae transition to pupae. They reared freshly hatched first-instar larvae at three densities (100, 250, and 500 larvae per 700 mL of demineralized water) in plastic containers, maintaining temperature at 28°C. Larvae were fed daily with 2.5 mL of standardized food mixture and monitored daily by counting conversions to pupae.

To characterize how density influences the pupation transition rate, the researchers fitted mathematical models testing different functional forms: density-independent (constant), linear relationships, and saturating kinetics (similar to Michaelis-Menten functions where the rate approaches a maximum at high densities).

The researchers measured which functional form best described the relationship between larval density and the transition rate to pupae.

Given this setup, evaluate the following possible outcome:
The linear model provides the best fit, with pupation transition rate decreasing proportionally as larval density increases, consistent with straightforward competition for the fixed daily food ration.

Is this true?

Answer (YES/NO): NO